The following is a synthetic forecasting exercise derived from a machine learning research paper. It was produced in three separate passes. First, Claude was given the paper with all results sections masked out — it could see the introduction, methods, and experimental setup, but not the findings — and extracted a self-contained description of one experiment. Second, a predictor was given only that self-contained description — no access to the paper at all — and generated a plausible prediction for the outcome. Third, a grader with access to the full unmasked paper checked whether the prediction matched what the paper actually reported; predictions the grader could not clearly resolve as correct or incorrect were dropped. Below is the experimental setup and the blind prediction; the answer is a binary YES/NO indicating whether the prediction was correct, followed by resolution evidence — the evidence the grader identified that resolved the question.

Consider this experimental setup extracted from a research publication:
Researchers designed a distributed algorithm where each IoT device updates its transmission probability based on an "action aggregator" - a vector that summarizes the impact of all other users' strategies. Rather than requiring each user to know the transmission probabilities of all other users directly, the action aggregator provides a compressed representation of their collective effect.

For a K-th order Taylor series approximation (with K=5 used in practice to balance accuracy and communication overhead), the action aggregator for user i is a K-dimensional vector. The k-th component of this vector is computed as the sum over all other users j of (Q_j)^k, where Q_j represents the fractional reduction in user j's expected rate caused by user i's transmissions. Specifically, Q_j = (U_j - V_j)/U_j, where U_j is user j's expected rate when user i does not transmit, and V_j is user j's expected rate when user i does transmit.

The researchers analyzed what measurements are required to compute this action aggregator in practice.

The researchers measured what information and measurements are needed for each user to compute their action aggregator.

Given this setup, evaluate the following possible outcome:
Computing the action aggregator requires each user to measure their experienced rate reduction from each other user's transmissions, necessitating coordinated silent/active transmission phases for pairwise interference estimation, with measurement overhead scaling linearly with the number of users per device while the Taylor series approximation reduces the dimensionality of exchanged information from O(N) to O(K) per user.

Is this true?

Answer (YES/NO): NO